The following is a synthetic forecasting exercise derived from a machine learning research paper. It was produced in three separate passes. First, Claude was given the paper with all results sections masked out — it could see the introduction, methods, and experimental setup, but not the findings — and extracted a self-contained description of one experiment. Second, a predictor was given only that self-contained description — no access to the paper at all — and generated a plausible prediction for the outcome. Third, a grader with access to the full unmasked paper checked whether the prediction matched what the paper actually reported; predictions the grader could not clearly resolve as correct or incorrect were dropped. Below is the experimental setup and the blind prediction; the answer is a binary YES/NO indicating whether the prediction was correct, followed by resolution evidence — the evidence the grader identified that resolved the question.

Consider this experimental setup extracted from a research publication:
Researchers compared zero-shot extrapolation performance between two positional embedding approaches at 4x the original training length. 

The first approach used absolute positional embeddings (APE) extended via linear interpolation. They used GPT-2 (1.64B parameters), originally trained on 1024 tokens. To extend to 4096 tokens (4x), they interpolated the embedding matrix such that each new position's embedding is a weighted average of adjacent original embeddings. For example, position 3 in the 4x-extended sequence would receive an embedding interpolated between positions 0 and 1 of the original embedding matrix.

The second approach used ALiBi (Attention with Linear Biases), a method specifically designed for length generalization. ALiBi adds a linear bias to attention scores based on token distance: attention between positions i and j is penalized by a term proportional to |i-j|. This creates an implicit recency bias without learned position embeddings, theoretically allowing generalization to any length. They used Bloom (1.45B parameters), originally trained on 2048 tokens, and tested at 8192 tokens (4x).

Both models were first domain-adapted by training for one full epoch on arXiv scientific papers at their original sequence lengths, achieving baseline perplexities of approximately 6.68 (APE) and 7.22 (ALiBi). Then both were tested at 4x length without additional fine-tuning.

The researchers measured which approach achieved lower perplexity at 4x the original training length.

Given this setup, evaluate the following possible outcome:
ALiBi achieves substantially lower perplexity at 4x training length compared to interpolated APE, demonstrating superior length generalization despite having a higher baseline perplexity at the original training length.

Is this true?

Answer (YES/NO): NO